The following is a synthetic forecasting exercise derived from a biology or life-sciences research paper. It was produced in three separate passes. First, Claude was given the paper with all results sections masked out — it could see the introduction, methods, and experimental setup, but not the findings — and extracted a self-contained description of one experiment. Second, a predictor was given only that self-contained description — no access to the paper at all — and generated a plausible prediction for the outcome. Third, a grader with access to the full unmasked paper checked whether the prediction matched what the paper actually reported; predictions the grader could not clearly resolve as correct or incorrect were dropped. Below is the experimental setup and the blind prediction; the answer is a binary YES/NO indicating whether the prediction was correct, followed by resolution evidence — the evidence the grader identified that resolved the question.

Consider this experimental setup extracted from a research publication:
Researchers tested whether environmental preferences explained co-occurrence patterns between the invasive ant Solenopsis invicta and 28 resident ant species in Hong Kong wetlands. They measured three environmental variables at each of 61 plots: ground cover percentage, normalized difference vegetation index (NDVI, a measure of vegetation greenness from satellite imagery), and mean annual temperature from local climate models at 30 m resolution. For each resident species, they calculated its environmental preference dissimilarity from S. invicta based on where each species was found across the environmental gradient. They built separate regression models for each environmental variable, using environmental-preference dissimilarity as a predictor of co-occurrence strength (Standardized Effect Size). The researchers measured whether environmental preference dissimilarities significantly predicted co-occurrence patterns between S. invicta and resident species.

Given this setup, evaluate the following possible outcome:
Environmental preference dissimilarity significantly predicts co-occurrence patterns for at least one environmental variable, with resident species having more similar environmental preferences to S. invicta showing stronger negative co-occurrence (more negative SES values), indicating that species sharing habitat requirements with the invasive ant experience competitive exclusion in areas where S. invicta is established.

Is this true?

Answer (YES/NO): NO